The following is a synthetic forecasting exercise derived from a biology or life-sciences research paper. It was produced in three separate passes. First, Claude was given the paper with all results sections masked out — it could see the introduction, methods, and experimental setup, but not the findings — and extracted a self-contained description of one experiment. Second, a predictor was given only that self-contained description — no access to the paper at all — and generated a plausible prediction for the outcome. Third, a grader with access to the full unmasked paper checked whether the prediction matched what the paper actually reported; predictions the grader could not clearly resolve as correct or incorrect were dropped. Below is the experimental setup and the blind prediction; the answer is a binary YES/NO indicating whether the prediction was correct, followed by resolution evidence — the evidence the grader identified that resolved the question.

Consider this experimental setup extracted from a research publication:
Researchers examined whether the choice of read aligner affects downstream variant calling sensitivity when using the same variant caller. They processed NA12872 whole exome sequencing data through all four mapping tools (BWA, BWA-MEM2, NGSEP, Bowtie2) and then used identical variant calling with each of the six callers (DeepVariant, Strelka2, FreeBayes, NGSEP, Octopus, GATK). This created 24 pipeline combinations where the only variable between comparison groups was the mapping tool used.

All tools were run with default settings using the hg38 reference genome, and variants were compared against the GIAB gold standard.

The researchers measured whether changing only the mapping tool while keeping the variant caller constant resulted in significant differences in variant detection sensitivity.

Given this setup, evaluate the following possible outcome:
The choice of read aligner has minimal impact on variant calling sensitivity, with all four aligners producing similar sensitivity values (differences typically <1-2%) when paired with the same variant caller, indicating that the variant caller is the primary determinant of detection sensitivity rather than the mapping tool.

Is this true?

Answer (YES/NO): NO